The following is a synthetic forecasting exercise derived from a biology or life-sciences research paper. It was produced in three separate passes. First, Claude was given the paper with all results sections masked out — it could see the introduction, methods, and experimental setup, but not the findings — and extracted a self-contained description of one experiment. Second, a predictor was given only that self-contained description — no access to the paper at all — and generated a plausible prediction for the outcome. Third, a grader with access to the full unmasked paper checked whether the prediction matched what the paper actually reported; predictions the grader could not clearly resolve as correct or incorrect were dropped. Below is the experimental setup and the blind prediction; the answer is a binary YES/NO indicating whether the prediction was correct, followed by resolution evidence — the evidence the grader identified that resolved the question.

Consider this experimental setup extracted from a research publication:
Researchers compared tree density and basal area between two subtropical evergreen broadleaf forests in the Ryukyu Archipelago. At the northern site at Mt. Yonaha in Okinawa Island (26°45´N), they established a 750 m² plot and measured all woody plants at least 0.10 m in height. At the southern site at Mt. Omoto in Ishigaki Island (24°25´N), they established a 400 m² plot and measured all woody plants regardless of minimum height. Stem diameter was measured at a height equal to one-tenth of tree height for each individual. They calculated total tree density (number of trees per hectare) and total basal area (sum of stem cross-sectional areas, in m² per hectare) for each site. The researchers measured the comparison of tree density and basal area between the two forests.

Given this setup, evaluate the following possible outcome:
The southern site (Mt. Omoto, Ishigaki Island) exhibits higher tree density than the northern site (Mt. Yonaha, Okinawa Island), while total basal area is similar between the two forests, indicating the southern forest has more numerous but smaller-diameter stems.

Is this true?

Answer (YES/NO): YES